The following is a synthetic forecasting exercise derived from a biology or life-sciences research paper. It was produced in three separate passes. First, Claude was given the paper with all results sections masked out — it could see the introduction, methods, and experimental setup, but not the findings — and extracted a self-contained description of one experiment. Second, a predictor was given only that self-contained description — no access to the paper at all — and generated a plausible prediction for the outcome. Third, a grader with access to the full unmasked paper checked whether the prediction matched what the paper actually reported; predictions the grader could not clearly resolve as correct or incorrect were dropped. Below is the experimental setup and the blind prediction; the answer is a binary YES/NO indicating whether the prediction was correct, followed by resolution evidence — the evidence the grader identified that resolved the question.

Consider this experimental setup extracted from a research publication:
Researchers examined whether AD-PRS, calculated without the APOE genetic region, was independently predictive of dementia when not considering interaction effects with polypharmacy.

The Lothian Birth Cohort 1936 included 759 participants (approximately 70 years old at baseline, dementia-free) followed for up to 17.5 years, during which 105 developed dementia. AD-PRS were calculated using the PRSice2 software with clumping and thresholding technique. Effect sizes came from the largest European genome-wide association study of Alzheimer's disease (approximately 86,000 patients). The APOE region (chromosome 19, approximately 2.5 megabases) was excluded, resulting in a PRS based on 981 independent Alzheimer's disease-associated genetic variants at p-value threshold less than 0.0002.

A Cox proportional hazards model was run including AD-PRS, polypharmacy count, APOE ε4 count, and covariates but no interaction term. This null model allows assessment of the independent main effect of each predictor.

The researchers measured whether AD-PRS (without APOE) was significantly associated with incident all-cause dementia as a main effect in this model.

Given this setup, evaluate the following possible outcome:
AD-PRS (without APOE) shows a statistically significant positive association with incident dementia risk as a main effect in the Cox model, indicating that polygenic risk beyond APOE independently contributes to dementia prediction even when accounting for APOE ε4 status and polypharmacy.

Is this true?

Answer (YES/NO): YES